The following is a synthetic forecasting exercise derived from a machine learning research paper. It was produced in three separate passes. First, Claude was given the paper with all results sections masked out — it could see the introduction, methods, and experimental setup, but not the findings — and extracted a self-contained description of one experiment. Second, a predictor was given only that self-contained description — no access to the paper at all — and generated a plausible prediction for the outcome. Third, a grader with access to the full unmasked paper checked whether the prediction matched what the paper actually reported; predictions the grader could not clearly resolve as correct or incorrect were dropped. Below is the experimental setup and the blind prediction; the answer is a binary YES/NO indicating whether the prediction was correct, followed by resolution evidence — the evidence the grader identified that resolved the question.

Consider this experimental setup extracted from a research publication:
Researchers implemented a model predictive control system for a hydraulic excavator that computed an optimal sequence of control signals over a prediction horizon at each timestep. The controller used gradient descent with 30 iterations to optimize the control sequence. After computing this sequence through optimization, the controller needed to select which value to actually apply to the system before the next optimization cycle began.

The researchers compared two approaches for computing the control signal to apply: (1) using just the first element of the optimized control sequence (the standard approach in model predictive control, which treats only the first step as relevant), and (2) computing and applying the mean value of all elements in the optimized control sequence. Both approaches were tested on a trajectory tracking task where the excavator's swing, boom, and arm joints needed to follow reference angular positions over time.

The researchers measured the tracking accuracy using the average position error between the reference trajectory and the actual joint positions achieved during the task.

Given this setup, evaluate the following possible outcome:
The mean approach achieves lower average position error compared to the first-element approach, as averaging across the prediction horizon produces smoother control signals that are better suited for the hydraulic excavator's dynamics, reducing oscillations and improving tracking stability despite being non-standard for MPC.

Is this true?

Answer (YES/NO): YES